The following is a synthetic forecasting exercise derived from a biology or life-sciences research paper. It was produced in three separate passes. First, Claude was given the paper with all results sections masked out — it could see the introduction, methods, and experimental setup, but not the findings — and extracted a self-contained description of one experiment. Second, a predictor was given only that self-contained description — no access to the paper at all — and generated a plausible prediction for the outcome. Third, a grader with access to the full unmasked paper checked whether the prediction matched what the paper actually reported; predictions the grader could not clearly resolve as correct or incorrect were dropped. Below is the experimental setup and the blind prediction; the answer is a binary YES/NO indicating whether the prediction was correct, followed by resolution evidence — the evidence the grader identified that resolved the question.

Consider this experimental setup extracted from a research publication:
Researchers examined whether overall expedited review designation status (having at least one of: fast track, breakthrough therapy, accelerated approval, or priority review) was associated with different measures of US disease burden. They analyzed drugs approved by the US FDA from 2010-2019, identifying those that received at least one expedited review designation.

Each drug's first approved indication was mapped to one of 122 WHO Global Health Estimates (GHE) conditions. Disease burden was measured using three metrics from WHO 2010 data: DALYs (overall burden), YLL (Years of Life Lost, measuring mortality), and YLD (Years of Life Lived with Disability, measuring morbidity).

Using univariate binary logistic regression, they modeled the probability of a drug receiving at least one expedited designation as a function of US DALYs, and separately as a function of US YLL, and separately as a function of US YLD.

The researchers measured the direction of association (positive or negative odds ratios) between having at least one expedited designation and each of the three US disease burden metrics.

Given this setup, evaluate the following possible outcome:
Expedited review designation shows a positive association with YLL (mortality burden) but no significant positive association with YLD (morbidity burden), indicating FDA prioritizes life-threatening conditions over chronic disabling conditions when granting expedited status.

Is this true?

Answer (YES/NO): NO